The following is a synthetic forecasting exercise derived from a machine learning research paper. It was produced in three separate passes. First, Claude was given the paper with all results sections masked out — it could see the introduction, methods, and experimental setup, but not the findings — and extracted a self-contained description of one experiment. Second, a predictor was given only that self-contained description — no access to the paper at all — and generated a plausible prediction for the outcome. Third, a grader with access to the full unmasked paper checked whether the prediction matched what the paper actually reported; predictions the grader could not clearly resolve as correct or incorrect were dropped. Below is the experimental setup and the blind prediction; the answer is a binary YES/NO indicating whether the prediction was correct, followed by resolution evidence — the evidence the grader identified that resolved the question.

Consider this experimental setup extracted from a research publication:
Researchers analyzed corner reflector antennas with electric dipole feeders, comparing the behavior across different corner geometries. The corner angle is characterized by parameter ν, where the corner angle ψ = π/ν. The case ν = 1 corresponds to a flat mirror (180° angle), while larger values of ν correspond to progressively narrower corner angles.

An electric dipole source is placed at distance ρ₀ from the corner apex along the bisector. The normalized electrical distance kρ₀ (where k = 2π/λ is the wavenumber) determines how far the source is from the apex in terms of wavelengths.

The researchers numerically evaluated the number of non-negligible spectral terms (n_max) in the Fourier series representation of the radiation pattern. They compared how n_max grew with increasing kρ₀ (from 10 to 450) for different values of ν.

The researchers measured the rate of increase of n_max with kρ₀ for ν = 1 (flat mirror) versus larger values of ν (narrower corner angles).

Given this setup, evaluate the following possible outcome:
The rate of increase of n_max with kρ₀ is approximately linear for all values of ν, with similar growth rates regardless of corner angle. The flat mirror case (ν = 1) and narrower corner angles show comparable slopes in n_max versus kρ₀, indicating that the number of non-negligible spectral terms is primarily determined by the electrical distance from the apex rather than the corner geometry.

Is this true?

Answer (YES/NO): NO